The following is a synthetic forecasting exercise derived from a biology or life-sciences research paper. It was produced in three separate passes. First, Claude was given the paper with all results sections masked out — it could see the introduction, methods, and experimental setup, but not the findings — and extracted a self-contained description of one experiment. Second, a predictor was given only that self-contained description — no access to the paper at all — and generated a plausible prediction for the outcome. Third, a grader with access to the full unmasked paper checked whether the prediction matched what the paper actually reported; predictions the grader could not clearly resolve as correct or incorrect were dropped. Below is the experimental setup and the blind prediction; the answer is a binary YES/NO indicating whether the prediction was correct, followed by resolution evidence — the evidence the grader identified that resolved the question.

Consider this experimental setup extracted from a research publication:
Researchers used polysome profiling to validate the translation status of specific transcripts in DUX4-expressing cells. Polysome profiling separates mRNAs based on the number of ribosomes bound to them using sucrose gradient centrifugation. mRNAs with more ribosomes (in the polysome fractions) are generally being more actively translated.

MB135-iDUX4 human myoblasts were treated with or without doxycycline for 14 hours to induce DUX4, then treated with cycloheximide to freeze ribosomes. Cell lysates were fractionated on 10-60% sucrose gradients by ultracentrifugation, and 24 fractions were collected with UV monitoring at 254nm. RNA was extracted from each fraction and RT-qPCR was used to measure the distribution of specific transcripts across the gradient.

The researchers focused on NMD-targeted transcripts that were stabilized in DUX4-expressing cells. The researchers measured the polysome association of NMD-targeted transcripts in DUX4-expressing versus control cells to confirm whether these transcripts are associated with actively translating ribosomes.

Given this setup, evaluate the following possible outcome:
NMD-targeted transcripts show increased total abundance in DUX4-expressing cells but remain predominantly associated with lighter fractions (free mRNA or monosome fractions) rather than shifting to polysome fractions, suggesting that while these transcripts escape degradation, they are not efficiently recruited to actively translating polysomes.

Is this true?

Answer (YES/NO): NO